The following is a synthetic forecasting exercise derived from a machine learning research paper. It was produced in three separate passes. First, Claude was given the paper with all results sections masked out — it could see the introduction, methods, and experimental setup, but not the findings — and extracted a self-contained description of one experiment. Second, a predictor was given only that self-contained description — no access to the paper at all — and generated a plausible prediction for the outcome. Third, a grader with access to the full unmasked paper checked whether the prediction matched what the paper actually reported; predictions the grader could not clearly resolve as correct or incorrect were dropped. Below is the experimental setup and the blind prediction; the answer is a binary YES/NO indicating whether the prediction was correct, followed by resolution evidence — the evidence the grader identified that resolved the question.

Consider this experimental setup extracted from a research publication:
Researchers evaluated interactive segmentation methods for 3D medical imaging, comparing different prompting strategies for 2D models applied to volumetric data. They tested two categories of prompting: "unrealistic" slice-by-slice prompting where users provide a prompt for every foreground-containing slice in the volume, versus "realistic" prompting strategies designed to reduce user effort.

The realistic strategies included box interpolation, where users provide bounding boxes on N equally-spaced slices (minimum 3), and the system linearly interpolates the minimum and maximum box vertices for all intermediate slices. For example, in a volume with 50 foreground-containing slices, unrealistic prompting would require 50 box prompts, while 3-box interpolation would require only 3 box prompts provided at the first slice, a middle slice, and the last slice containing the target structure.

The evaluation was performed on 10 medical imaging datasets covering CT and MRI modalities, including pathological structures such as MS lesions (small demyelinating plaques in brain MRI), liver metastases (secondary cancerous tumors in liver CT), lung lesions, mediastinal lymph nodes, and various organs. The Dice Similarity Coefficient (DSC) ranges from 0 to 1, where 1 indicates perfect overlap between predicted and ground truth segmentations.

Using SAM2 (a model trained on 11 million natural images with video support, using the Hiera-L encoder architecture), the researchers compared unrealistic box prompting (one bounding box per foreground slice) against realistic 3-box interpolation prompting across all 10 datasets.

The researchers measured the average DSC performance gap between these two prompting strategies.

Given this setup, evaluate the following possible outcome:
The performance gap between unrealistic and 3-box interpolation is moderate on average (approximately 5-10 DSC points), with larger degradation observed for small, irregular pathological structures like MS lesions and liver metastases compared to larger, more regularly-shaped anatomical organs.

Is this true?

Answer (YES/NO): NO